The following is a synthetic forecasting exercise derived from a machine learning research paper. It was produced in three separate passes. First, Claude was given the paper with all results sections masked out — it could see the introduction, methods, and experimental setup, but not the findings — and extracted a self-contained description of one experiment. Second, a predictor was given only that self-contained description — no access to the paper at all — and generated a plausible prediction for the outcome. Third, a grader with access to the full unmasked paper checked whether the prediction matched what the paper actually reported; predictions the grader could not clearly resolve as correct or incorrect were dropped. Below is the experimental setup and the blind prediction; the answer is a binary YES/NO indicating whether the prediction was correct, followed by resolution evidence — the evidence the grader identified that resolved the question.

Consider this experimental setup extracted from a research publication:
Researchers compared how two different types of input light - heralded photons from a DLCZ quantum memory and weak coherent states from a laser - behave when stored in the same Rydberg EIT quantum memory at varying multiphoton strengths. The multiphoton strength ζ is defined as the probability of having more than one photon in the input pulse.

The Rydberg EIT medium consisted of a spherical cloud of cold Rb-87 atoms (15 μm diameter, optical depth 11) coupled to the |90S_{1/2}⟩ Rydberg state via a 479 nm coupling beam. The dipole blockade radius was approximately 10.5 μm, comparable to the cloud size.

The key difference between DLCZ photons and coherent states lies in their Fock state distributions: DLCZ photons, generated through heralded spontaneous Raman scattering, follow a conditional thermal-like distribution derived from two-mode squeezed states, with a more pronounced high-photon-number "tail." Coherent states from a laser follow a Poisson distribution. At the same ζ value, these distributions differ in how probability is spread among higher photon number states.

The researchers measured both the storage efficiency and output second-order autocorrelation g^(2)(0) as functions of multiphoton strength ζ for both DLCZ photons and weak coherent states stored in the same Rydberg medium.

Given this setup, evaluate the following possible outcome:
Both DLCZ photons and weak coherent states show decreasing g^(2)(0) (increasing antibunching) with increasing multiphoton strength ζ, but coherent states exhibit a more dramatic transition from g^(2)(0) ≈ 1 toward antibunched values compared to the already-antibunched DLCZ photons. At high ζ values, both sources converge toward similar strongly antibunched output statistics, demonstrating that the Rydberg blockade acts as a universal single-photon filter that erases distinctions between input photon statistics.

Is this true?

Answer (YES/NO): NO